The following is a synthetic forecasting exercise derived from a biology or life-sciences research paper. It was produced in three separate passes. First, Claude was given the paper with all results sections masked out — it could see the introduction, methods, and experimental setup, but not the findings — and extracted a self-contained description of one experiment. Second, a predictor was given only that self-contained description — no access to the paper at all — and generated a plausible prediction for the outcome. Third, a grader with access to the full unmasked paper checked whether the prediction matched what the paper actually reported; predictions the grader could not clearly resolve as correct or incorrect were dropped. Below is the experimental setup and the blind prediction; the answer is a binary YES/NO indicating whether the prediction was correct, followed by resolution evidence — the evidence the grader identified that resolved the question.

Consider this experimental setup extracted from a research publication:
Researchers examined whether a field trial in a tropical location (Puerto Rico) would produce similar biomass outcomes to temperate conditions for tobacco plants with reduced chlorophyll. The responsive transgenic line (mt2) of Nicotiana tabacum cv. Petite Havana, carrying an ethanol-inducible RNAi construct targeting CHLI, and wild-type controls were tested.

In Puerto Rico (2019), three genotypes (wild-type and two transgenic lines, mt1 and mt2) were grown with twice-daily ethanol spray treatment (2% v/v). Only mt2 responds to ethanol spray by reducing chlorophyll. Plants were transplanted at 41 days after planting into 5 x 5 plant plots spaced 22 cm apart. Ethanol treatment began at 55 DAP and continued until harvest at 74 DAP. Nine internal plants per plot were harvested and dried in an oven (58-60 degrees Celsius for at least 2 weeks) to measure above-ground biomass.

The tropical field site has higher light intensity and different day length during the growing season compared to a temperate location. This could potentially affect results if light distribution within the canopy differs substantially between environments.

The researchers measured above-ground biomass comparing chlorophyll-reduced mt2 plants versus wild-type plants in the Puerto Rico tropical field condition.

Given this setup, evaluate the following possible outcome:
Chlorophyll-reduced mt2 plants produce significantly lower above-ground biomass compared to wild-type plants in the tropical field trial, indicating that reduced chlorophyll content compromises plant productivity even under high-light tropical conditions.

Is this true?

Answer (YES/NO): NO